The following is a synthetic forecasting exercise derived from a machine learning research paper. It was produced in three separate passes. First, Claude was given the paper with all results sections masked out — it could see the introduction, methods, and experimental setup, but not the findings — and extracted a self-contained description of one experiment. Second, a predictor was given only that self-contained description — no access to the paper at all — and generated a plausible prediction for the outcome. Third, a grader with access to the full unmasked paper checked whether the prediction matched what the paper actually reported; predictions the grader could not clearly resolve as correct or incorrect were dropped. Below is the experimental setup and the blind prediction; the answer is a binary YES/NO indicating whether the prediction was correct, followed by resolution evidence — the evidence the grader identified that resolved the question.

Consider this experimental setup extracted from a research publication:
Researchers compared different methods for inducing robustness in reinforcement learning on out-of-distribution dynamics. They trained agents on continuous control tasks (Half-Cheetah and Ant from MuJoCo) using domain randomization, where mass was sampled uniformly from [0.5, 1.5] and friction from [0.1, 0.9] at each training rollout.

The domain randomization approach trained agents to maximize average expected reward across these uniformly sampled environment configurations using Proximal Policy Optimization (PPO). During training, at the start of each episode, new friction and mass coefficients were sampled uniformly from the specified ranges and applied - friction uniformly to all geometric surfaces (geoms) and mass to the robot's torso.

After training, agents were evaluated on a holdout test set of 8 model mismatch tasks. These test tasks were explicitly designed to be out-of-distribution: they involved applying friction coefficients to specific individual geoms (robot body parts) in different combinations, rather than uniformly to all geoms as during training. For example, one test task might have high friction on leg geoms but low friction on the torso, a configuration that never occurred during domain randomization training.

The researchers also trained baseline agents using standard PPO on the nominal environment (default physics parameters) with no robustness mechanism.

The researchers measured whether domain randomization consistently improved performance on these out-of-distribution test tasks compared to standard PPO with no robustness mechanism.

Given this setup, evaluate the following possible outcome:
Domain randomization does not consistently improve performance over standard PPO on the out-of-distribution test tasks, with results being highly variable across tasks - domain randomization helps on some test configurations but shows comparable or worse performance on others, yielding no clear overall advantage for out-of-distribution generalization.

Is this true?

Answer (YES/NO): YES